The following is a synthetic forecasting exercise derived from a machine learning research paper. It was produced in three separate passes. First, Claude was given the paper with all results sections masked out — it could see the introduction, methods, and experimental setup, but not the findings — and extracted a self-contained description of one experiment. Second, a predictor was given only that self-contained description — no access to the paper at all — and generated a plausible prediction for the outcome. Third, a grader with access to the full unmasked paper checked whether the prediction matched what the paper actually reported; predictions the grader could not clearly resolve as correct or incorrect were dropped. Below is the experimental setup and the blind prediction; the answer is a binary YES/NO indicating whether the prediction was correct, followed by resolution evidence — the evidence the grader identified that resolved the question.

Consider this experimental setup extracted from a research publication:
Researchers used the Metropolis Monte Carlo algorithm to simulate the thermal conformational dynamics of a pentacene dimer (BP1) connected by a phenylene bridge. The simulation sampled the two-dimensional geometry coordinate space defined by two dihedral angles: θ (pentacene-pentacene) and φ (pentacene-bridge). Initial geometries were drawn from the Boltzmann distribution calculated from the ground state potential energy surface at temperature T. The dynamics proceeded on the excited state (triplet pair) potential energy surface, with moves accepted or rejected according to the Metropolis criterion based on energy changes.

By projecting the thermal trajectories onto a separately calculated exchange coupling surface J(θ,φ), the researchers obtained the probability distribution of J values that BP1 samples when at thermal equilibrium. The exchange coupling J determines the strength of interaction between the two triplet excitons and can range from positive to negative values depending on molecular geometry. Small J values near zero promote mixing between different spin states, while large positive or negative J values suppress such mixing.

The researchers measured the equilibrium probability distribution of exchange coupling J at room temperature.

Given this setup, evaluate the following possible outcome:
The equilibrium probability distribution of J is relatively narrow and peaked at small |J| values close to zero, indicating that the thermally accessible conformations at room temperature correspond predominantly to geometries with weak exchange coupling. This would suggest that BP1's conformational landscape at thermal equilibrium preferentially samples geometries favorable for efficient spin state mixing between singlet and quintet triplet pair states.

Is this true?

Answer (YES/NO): NO